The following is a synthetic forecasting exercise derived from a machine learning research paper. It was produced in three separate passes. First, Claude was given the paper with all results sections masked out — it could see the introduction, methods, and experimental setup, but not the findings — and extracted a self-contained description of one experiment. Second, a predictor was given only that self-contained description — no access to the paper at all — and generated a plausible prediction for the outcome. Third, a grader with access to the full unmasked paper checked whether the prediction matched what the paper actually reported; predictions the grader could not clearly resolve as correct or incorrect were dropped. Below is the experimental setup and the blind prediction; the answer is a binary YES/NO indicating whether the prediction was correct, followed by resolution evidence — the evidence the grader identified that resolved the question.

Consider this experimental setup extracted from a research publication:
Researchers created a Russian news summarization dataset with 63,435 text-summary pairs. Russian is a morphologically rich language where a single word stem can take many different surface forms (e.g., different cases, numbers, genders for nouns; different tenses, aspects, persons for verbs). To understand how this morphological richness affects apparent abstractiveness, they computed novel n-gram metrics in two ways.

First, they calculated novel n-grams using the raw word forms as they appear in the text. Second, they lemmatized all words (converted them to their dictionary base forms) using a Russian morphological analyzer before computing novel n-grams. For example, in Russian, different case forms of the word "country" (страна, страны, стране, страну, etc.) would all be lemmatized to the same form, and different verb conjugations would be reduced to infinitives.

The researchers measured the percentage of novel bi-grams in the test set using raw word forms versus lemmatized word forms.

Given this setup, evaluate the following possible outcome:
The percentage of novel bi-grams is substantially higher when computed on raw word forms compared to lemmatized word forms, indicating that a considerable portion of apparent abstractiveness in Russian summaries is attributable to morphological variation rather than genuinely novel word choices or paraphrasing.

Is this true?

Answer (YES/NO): NO